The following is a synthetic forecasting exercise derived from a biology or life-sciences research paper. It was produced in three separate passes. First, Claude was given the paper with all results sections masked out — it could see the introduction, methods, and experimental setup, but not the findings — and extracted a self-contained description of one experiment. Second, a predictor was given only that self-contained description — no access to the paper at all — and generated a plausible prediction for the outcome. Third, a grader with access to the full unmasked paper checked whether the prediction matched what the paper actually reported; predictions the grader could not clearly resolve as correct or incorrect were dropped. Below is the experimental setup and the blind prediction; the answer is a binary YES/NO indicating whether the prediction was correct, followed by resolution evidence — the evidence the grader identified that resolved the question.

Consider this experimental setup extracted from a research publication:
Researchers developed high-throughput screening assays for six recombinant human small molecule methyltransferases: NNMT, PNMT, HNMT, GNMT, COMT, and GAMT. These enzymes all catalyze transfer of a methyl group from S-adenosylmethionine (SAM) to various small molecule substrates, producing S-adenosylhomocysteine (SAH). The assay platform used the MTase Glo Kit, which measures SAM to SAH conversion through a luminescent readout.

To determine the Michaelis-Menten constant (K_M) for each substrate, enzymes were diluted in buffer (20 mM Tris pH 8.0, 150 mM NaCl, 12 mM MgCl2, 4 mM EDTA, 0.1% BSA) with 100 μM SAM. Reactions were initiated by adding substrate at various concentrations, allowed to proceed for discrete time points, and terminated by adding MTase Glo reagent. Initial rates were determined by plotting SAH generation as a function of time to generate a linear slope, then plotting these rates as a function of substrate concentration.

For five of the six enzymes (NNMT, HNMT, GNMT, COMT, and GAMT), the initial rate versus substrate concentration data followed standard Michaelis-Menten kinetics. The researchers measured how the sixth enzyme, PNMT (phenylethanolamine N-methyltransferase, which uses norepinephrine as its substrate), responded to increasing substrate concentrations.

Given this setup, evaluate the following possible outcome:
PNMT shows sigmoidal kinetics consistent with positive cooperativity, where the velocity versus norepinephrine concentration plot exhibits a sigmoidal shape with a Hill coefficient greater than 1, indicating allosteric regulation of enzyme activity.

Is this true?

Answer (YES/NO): NO